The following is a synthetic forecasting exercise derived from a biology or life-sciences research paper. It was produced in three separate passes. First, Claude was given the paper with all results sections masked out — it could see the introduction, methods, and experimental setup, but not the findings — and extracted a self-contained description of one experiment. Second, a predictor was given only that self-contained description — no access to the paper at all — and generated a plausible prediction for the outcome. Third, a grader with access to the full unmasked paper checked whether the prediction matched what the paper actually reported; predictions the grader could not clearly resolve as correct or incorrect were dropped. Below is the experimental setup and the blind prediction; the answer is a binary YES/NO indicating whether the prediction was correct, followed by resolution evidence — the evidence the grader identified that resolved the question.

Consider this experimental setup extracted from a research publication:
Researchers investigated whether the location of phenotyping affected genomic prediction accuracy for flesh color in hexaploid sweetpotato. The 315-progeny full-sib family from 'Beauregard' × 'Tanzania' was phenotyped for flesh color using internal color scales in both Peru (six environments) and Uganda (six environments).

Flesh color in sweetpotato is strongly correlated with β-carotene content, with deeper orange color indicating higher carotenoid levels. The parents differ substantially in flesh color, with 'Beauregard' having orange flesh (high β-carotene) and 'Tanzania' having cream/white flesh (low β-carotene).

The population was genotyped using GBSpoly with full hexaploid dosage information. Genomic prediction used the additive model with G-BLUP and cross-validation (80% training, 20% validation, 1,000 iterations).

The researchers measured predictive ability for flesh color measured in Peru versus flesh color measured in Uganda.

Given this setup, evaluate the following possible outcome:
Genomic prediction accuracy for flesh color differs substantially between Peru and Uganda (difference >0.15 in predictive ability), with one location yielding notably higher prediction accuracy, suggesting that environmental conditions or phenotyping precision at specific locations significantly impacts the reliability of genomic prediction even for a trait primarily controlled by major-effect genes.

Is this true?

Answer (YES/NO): NO